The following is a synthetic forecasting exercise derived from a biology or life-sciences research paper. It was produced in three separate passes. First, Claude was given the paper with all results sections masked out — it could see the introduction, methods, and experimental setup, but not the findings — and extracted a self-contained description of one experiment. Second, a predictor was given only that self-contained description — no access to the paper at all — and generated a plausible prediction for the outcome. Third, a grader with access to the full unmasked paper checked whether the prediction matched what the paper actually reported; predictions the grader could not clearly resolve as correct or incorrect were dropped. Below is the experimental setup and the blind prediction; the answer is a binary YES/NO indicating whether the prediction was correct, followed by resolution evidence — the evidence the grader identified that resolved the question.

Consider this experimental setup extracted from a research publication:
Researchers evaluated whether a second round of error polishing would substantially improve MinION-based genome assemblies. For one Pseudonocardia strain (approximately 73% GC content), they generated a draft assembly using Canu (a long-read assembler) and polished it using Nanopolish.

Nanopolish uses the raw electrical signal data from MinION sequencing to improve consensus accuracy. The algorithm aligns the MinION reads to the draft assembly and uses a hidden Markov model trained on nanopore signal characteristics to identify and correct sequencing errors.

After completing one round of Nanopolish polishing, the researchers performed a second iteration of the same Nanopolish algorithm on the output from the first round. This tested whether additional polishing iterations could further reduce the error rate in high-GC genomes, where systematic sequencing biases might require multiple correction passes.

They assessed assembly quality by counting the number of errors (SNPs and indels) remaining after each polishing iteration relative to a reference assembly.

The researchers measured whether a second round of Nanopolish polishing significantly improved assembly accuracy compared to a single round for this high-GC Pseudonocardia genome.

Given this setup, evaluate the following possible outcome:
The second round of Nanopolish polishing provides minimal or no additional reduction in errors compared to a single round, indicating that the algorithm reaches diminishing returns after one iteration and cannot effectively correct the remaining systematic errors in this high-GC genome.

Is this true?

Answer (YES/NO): YES